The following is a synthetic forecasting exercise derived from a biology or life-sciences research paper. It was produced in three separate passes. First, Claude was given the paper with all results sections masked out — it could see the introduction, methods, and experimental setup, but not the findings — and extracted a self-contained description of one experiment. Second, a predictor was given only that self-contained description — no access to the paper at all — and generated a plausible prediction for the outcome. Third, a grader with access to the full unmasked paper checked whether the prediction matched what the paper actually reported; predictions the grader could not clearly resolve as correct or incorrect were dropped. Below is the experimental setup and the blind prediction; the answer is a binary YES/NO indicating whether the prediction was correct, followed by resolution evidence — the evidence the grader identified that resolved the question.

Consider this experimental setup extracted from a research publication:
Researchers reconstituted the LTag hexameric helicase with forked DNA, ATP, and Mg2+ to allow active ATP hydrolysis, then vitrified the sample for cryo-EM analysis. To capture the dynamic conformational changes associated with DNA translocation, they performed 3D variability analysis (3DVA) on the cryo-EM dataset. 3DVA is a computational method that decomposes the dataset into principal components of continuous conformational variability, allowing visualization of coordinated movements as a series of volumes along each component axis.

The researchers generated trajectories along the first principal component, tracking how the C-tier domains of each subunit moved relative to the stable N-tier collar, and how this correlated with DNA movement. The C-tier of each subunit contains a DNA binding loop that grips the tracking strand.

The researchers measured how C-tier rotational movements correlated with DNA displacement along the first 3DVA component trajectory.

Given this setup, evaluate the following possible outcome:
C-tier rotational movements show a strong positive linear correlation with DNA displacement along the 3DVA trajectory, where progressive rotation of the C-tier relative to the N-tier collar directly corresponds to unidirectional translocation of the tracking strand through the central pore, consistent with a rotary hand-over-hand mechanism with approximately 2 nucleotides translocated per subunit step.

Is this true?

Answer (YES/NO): NO